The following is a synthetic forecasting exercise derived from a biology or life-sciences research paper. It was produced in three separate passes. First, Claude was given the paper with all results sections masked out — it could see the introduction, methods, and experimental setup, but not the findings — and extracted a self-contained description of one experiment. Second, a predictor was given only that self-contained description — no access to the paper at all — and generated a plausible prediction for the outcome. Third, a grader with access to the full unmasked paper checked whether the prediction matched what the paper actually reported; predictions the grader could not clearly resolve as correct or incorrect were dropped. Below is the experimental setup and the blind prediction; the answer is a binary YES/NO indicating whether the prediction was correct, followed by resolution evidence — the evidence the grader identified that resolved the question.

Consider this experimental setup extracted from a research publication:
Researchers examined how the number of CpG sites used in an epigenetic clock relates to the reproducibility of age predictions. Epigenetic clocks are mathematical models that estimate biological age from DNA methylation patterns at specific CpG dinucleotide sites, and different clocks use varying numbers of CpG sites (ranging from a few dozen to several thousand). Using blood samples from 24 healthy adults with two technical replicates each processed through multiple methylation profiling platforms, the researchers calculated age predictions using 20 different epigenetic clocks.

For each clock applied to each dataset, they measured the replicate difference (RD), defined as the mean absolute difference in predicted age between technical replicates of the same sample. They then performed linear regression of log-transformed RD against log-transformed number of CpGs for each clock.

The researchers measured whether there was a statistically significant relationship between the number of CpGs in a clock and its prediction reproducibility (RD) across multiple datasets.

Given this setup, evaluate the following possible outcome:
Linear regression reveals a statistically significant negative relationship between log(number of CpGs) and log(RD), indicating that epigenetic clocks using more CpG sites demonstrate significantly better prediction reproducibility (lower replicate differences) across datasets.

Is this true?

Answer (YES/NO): YES